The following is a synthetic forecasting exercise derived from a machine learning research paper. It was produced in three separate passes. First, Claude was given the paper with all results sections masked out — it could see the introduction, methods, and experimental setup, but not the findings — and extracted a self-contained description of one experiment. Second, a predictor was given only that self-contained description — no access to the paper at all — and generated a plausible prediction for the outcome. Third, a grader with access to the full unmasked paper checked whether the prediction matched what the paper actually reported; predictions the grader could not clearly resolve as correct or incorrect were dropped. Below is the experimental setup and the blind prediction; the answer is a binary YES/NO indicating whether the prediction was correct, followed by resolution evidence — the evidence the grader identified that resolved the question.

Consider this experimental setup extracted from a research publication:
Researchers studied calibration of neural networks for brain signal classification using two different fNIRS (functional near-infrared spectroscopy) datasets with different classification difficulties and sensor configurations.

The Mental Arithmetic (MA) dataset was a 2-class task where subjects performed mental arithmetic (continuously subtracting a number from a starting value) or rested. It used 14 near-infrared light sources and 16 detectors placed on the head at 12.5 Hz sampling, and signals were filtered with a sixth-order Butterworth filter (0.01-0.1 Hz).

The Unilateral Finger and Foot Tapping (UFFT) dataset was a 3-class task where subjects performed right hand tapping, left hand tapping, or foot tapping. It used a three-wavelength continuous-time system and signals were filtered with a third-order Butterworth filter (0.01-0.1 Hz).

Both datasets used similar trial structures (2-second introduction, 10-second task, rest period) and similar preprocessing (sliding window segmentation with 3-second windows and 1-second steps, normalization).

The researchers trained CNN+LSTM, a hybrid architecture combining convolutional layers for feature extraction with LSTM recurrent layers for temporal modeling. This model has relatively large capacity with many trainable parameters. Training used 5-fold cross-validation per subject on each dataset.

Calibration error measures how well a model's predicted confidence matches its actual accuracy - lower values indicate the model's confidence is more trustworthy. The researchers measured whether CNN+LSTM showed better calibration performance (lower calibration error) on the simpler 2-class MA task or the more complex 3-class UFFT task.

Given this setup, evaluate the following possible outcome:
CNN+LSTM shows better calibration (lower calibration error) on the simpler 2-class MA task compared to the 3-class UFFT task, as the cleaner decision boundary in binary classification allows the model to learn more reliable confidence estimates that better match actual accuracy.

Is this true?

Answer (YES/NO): NO